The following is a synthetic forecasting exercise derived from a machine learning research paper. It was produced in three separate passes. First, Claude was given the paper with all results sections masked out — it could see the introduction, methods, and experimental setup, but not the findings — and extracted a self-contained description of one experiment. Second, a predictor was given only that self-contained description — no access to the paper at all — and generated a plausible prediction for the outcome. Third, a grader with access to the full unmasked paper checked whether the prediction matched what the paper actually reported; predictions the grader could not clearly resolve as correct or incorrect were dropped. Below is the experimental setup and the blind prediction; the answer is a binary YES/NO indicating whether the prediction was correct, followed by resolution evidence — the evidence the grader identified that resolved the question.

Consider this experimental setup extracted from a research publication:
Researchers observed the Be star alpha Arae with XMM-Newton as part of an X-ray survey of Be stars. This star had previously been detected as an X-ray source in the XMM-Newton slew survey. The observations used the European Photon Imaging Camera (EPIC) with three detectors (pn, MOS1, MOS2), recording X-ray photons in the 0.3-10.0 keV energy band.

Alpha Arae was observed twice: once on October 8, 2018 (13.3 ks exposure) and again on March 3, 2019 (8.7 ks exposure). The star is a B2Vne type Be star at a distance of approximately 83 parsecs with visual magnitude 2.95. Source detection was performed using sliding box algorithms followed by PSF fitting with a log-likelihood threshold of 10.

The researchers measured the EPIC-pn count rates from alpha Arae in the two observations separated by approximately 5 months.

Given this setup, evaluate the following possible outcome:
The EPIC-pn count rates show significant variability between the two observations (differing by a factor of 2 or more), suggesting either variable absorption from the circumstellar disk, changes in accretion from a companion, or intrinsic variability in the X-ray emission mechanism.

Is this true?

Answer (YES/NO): YES